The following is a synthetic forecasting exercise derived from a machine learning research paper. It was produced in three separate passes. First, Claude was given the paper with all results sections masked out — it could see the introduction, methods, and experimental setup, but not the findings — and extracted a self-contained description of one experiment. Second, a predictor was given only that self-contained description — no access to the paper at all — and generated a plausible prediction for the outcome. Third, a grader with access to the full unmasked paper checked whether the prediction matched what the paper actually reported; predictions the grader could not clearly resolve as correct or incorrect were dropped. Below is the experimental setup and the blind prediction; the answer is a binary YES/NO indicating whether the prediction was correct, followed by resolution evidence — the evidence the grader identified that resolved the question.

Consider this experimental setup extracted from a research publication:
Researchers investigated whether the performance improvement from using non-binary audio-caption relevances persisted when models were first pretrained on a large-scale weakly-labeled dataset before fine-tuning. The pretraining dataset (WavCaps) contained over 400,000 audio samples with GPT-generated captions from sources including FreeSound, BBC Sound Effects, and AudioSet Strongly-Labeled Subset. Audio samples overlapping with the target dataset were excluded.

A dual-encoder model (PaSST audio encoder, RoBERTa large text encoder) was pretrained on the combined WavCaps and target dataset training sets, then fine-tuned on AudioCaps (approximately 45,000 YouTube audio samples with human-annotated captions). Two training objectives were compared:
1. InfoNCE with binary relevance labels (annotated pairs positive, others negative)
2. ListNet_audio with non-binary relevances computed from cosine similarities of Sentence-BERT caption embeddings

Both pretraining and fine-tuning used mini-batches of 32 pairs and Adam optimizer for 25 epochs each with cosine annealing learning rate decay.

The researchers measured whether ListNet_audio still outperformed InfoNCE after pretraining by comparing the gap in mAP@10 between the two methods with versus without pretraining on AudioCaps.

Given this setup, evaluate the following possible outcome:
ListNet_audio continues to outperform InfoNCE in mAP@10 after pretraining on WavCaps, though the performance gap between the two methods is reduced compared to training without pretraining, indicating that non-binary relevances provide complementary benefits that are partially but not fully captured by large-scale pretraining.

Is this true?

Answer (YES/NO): NO